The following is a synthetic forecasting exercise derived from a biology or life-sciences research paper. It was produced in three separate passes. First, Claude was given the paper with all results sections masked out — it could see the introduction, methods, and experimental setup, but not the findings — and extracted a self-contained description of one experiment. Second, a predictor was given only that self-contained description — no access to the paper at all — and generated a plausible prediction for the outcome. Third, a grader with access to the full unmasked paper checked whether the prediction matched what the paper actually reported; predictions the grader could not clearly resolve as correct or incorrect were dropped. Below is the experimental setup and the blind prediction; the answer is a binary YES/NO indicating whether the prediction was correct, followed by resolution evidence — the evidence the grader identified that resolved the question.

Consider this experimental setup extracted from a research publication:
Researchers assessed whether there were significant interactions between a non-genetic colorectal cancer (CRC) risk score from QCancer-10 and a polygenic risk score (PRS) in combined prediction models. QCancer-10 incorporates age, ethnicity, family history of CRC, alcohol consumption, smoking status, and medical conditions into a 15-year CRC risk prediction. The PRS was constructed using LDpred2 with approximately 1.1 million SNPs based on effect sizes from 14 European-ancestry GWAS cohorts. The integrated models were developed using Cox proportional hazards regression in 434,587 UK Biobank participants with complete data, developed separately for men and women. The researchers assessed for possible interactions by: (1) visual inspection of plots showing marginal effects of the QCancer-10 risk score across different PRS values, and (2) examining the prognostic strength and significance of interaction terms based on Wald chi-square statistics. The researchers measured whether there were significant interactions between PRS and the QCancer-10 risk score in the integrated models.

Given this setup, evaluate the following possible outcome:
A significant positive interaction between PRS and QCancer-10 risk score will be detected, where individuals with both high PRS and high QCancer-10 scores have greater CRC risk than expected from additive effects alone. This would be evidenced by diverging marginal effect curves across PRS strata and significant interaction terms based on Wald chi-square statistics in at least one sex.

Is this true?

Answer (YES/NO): NO